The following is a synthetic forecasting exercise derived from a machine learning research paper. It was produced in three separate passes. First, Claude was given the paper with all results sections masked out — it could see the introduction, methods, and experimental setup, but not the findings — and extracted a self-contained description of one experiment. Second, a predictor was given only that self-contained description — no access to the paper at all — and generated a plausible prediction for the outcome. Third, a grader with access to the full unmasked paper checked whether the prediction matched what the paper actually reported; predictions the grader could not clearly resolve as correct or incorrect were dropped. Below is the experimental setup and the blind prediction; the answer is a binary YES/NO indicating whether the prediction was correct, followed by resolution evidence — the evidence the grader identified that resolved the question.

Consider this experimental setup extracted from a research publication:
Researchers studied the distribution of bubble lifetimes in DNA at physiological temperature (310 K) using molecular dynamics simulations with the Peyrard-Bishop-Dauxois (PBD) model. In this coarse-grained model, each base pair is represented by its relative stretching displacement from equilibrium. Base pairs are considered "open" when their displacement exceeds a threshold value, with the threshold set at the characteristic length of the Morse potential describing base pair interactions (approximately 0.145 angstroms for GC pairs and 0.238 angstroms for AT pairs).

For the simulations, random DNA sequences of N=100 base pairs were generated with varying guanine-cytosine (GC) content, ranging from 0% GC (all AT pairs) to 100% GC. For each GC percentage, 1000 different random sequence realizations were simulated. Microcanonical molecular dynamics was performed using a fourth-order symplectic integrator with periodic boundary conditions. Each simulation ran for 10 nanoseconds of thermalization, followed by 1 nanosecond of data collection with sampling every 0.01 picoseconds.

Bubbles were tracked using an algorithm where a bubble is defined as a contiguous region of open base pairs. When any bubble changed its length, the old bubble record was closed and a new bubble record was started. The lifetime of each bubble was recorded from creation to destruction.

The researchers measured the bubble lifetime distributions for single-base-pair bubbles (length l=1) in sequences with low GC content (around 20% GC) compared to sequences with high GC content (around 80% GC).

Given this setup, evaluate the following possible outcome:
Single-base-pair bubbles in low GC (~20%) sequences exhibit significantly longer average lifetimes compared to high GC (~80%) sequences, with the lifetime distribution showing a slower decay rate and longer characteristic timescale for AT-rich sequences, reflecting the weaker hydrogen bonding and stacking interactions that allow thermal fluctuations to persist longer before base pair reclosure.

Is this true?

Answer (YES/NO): NO